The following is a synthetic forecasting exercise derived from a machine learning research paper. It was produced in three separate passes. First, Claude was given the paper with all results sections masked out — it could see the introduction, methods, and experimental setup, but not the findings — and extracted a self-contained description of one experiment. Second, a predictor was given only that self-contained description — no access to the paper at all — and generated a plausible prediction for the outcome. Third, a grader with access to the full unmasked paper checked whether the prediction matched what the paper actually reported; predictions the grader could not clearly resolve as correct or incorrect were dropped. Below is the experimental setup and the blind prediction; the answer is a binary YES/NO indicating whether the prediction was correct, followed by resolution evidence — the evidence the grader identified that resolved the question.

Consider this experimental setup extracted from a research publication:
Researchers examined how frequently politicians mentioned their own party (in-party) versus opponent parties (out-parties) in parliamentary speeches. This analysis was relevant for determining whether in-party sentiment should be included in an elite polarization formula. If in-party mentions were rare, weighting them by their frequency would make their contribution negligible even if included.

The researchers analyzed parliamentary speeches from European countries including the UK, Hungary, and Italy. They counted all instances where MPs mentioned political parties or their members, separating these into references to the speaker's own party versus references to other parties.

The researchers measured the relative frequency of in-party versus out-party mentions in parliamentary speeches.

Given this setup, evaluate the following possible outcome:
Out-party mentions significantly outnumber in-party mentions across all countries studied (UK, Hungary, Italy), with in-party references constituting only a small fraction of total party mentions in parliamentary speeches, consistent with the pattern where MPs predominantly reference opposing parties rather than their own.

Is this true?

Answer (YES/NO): YES